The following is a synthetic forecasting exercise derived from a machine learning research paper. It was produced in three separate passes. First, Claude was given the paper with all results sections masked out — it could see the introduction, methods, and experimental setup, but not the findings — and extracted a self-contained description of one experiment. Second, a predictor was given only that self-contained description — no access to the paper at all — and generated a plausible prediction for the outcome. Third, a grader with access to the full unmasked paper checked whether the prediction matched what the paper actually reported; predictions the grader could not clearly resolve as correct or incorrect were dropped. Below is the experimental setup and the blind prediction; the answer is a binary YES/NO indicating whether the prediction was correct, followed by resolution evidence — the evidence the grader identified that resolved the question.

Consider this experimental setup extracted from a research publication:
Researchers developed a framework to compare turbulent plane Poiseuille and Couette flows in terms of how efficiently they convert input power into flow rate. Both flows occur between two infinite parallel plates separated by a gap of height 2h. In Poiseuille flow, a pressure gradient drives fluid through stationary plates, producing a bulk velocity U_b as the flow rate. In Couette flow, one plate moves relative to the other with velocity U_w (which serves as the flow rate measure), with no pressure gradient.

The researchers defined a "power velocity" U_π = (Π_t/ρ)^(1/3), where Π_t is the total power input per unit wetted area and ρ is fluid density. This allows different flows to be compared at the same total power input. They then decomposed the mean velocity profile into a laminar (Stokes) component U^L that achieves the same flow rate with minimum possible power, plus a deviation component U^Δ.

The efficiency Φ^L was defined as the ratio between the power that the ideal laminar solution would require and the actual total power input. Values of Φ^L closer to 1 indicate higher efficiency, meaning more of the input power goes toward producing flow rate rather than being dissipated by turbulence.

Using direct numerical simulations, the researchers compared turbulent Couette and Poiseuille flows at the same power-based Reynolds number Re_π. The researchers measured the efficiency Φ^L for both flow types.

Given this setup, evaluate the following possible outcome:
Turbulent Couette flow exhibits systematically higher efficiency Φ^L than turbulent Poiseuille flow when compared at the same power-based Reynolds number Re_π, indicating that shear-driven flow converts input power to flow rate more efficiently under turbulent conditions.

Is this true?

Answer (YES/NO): NO